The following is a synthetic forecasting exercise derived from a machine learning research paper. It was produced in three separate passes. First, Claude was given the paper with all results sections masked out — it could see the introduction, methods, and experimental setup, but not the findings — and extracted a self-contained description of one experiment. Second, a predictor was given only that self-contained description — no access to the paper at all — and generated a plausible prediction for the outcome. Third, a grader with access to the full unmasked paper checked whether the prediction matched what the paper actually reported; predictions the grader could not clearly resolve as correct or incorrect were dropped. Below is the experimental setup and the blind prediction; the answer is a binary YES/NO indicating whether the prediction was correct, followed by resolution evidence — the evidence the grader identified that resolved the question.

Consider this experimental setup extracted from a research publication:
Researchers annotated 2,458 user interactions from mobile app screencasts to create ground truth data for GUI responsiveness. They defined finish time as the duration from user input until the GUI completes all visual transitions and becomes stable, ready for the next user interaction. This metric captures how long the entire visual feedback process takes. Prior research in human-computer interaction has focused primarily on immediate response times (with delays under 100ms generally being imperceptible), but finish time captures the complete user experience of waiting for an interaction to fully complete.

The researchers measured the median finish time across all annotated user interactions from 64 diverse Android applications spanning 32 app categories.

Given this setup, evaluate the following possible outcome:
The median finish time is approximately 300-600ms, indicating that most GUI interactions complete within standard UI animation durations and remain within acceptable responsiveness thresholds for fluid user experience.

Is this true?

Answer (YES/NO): YES